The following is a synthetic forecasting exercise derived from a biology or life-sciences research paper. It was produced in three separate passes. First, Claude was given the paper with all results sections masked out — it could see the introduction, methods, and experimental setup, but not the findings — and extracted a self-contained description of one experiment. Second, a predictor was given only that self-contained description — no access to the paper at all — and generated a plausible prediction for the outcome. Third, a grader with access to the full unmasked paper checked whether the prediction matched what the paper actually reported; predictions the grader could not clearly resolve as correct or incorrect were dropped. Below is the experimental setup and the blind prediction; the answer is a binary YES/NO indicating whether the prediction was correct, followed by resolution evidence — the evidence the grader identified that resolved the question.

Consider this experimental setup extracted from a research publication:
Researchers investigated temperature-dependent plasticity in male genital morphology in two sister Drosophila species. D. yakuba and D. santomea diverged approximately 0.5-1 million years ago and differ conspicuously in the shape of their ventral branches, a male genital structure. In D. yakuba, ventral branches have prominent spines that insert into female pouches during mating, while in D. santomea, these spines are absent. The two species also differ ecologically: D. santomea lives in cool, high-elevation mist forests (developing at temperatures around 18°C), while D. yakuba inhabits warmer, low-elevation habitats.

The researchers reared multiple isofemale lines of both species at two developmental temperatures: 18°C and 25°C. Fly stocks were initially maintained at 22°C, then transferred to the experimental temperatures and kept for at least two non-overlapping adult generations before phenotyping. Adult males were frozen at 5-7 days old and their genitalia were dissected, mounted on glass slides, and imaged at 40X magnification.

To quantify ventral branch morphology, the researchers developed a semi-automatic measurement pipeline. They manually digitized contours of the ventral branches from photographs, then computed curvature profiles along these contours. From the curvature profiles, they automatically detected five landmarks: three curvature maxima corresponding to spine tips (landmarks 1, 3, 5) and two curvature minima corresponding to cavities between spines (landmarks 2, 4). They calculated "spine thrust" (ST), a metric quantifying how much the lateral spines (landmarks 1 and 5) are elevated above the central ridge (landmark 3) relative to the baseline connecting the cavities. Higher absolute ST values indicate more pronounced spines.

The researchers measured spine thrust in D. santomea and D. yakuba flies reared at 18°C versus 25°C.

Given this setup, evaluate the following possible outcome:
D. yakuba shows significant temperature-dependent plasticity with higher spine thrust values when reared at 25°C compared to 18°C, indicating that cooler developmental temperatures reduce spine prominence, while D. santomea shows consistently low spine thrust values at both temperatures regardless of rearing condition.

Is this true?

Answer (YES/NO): NO